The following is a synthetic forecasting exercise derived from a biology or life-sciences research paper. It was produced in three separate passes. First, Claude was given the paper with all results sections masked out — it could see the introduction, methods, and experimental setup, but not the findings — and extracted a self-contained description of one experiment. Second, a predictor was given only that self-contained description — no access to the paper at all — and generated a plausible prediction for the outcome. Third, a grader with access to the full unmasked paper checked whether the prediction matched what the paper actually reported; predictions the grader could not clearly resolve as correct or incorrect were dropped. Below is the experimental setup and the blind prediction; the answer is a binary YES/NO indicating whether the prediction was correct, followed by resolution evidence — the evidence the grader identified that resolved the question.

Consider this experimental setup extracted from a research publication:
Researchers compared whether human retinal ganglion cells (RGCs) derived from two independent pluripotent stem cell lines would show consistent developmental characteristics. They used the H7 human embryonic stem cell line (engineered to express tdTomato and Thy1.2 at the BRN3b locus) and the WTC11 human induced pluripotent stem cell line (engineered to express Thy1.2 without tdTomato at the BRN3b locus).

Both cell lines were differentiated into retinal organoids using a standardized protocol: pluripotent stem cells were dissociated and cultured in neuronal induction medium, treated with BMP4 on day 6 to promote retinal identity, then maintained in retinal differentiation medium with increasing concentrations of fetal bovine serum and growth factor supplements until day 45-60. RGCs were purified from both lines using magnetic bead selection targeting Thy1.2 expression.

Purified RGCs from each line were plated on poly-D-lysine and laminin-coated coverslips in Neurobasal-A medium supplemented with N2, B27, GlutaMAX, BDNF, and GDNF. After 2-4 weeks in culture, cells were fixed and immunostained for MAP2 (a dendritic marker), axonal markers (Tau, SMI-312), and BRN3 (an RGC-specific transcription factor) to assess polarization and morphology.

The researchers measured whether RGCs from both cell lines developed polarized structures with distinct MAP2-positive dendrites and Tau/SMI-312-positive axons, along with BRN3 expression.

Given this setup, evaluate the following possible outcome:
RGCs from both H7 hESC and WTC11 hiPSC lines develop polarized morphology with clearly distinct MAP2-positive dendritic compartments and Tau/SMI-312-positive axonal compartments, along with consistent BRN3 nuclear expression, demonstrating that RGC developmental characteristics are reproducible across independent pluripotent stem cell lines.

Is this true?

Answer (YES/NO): YES